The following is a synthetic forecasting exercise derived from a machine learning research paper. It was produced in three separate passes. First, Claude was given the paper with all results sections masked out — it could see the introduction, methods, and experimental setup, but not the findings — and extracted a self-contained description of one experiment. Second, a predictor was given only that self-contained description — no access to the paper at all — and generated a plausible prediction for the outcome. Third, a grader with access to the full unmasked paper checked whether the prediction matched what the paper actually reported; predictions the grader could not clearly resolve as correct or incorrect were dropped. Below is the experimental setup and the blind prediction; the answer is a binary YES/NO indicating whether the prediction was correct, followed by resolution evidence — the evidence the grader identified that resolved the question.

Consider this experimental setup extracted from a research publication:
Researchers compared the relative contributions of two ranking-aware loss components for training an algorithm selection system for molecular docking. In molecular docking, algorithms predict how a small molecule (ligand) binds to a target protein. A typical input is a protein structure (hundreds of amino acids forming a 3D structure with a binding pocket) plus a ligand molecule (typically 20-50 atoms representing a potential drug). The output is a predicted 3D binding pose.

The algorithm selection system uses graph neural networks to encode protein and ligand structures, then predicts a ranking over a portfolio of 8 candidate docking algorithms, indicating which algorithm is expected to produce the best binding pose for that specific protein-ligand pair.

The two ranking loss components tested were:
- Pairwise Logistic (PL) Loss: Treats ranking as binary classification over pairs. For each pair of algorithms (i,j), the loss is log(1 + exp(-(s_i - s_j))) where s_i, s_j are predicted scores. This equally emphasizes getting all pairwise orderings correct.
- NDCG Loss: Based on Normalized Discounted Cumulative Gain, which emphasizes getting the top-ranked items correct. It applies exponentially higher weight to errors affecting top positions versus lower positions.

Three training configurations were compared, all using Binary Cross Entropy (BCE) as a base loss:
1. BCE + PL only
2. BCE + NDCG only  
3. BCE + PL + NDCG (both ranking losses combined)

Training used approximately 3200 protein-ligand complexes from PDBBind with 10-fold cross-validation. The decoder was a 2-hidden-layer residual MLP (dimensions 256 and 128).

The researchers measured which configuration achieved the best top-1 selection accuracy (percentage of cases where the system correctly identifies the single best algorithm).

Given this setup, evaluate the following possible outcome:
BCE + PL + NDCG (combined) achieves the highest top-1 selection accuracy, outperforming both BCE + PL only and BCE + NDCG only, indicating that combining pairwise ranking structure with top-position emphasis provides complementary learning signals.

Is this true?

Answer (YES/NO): NO